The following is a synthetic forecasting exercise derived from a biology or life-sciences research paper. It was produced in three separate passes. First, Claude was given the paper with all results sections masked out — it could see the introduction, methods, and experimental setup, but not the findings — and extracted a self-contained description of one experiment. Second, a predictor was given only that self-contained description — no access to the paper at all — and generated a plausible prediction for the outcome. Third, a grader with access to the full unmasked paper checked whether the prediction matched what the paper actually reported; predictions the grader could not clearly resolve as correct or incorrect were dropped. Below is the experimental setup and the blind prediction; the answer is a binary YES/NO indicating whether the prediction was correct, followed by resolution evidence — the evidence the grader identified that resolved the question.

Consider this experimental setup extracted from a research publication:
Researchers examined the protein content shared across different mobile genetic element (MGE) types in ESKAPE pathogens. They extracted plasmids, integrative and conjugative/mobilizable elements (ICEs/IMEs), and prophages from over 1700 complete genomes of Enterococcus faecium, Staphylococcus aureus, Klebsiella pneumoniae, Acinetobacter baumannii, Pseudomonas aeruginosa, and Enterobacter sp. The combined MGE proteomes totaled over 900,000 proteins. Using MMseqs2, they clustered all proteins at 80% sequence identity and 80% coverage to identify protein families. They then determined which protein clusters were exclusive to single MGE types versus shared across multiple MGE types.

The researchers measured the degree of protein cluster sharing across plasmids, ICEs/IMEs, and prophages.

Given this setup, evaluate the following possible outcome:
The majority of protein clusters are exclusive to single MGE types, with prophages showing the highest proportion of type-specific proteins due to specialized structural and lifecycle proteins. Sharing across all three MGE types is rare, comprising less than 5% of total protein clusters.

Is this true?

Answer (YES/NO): NO